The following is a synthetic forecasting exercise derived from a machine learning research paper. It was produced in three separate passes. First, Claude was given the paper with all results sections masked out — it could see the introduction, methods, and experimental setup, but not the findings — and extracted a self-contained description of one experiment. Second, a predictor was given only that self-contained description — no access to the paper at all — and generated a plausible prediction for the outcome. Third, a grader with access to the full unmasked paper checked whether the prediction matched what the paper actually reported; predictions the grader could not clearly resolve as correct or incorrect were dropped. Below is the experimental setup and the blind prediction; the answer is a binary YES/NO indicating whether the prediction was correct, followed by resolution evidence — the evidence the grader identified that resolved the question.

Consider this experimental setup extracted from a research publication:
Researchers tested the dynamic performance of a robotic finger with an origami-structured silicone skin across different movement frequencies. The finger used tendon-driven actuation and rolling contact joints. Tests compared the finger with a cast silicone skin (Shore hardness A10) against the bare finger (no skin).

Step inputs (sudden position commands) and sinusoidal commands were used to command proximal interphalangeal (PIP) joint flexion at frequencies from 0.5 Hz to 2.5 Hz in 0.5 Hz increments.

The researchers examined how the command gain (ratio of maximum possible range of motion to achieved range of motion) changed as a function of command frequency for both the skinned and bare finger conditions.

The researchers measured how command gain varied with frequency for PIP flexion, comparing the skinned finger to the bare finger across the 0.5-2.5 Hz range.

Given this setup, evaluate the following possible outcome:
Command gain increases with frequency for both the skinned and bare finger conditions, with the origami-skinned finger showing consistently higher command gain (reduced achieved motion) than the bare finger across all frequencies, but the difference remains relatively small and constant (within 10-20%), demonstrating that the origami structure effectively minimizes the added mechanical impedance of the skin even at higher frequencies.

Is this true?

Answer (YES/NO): NO